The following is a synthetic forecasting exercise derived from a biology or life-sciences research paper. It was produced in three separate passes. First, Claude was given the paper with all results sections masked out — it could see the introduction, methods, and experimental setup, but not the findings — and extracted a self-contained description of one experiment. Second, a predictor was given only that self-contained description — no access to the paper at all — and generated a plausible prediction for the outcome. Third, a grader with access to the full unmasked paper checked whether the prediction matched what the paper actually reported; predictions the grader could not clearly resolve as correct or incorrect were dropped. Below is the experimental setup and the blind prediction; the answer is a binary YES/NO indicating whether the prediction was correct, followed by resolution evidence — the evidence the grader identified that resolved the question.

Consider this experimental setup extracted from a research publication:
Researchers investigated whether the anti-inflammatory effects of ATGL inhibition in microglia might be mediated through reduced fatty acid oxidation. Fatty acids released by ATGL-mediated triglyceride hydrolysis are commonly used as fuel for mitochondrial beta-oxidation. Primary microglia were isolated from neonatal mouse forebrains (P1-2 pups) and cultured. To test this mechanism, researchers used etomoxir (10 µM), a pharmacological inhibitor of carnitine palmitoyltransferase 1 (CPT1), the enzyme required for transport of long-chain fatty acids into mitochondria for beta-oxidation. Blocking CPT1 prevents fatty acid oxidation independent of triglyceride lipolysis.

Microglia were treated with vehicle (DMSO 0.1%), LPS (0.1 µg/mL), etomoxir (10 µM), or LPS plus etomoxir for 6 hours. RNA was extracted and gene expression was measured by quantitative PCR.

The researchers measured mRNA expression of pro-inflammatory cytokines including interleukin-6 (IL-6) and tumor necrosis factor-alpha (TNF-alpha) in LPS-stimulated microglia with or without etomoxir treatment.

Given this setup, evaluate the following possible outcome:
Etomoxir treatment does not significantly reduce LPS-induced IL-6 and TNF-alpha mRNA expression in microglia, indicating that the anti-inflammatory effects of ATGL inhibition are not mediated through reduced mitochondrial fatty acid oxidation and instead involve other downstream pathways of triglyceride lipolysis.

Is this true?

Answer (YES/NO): YES